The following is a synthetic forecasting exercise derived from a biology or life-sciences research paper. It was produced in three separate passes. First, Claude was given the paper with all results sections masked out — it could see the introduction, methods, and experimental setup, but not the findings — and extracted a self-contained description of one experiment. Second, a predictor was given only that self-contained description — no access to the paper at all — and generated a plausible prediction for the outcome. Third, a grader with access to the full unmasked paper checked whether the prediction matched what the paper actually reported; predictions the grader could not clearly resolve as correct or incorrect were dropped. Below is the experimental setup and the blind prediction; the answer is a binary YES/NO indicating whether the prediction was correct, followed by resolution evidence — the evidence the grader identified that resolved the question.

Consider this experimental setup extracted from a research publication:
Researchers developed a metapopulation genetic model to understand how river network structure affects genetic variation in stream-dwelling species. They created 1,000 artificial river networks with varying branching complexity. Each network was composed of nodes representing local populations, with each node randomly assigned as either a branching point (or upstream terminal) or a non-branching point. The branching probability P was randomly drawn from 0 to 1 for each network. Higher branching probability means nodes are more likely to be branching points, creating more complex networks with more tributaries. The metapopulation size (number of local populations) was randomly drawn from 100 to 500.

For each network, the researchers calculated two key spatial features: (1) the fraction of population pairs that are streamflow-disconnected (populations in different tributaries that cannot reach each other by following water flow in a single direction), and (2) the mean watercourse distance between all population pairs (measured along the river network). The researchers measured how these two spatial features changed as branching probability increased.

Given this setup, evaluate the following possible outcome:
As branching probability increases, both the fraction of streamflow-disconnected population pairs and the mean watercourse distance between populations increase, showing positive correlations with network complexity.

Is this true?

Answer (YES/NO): NO